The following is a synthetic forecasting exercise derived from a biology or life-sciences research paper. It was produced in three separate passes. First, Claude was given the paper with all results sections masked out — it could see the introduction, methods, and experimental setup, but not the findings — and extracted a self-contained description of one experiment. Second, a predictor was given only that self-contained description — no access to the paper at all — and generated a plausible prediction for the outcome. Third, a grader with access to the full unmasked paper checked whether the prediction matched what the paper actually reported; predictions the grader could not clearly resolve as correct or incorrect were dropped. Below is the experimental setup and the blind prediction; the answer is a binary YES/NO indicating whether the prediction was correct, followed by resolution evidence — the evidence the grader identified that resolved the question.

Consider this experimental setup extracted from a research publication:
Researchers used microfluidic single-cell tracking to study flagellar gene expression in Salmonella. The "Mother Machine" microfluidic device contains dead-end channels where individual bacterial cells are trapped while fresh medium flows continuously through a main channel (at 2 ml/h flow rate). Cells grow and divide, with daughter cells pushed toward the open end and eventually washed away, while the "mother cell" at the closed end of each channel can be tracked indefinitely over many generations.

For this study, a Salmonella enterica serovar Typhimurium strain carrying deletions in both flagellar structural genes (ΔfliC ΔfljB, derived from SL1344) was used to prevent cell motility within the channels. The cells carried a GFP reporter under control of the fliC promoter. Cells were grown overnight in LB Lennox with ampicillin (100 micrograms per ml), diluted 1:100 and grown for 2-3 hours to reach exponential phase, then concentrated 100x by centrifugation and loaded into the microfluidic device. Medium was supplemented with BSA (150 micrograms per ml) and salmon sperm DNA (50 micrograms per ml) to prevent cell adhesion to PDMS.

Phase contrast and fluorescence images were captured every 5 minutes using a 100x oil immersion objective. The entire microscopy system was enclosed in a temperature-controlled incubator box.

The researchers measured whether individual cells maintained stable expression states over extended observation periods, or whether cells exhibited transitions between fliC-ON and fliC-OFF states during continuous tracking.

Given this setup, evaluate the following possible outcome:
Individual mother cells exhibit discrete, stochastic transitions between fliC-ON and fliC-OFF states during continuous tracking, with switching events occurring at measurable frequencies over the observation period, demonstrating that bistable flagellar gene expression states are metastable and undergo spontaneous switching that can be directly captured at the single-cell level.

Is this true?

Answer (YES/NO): NO